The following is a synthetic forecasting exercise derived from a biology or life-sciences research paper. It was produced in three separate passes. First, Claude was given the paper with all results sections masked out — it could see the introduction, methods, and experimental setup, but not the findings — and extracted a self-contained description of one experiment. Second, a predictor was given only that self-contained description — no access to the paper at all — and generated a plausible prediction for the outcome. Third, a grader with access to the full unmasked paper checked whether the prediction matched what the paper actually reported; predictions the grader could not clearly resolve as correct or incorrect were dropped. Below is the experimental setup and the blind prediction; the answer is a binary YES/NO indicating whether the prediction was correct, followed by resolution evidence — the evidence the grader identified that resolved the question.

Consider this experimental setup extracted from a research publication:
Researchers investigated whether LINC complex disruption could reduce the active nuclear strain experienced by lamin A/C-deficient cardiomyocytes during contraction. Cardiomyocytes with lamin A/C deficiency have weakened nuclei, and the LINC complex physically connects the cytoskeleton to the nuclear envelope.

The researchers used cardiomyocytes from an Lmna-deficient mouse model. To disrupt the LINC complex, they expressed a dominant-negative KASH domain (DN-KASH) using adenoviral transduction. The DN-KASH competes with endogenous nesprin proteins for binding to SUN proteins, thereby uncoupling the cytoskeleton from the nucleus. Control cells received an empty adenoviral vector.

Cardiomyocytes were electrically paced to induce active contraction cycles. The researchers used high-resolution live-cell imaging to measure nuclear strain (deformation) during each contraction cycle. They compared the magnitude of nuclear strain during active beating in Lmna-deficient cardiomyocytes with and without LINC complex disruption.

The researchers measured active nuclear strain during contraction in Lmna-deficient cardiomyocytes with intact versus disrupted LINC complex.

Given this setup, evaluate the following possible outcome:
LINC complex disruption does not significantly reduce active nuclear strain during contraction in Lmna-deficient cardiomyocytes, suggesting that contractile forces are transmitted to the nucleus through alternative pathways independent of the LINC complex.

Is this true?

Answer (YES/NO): YES